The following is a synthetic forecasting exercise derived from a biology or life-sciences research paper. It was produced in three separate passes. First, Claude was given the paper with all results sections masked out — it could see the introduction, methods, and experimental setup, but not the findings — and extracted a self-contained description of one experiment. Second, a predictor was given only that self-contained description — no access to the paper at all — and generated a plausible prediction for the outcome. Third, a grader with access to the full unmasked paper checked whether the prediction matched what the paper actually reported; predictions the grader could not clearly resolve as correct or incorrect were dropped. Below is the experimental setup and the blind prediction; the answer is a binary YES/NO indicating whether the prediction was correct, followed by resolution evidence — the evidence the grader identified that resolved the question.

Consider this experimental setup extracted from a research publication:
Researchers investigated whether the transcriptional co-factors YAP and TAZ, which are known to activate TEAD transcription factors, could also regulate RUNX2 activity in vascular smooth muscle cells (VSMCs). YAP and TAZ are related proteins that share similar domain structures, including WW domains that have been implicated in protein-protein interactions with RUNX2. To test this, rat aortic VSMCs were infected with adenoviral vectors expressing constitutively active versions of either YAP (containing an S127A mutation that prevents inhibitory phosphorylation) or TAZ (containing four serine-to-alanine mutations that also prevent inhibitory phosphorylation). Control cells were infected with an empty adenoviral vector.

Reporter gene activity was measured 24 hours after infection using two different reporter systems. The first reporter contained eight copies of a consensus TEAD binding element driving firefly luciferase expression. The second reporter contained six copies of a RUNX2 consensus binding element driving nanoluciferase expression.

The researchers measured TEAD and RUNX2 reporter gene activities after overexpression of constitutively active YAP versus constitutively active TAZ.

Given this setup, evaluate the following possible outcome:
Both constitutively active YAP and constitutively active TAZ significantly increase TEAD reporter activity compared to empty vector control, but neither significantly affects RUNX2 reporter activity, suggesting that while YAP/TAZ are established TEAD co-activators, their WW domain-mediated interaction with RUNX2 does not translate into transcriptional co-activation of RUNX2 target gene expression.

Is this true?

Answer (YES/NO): NO